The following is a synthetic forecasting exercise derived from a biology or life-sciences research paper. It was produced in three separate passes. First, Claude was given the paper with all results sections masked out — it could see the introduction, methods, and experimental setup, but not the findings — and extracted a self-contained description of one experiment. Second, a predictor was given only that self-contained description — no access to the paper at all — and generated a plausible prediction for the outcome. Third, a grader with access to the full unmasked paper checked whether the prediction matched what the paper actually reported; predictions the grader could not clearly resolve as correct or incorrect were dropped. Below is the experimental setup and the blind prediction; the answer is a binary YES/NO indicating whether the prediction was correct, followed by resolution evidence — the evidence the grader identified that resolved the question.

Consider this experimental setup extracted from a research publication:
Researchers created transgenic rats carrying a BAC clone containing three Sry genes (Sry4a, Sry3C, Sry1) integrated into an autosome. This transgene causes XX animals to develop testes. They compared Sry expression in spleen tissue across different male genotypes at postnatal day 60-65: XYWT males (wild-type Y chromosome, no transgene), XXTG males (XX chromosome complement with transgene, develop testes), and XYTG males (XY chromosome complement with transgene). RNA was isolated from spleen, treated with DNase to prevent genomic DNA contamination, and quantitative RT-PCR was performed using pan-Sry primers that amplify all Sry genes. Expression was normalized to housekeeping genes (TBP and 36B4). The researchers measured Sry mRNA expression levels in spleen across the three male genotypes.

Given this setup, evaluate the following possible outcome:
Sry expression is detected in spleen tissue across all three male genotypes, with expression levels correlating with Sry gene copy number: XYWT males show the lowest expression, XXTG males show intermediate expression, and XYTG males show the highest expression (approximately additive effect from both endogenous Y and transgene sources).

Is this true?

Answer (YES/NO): NO